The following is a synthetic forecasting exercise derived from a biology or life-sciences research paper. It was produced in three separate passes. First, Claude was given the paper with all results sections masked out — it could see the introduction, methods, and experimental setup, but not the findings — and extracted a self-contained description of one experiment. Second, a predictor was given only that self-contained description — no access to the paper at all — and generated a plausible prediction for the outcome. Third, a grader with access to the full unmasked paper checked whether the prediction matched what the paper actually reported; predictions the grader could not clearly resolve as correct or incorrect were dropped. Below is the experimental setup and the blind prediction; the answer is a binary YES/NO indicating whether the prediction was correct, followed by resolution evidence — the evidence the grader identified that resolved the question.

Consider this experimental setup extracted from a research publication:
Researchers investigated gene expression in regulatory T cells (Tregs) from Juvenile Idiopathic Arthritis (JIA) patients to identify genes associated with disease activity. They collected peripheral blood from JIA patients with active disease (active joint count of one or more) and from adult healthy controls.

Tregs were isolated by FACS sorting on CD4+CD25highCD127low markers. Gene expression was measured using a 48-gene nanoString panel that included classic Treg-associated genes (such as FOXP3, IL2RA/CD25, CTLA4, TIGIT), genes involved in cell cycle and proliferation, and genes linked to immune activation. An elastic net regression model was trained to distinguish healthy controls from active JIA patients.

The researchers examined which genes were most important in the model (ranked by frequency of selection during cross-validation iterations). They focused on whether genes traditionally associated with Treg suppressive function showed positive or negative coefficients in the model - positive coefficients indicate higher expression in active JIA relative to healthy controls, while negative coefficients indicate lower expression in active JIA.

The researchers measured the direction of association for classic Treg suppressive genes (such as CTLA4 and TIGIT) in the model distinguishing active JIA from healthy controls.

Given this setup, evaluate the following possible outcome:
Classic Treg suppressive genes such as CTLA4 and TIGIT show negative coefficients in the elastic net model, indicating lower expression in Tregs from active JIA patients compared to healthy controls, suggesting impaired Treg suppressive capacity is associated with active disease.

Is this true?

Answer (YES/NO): NO